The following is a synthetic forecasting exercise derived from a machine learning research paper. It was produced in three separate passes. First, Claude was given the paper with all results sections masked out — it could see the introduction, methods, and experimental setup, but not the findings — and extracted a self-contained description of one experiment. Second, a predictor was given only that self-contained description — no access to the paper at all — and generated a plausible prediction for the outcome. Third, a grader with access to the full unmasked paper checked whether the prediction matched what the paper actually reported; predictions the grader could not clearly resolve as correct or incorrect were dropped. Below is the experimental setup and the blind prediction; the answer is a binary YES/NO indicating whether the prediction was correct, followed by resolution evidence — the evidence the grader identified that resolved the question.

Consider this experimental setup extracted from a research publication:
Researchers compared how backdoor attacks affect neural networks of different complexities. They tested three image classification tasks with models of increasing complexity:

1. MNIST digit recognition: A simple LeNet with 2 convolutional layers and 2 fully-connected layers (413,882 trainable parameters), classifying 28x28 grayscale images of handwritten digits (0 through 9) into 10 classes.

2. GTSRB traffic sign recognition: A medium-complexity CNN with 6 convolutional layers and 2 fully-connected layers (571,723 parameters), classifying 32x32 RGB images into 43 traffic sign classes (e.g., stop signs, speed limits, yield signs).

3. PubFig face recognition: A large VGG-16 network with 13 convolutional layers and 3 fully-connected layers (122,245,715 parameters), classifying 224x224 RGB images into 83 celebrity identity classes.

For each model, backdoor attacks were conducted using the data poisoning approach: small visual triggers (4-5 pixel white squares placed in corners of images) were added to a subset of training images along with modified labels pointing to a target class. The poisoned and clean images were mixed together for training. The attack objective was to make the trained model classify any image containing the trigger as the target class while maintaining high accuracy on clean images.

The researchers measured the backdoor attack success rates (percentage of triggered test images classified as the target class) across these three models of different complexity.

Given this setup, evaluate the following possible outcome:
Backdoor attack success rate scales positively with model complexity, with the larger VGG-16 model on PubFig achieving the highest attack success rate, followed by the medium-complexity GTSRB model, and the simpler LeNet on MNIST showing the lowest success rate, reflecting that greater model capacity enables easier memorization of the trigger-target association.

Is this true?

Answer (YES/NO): NO